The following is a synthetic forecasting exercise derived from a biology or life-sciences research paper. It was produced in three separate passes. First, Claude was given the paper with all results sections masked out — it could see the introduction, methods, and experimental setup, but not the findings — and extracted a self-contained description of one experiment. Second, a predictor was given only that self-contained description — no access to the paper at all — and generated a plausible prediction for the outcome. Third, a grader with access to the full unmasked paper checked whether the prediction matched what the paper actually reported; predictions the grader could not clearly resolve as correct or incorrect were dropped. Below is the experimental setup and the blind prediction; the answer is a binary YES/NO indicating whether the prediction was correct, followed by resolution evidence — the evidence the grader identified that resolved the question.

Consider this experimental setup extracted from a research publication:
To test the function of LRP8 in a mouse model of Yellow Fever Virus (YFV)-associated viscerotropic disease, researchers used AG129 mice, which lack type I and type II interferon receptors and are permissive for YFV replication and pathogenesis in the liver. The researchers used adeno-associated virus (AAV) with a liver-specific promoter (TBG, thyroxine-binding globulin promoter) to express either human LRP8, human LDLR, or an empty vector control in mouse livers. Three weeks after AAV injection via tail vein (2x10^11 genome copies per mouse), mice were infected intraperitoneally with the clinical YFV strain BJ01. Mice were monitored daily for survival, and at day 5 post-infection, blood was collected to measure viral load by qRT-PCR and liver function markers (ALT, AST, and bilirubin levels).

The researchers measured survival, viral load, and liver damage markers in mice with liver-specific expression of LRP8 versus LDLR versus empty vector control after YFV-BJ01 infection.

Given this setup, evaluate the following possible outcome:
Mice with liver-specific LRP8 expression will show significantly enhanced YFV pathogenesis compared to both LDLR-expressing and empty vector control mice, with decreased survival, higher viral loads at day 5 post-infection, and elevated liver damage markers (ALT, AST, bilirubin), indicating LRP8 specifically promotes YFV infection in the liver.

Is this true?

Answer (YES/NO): YES